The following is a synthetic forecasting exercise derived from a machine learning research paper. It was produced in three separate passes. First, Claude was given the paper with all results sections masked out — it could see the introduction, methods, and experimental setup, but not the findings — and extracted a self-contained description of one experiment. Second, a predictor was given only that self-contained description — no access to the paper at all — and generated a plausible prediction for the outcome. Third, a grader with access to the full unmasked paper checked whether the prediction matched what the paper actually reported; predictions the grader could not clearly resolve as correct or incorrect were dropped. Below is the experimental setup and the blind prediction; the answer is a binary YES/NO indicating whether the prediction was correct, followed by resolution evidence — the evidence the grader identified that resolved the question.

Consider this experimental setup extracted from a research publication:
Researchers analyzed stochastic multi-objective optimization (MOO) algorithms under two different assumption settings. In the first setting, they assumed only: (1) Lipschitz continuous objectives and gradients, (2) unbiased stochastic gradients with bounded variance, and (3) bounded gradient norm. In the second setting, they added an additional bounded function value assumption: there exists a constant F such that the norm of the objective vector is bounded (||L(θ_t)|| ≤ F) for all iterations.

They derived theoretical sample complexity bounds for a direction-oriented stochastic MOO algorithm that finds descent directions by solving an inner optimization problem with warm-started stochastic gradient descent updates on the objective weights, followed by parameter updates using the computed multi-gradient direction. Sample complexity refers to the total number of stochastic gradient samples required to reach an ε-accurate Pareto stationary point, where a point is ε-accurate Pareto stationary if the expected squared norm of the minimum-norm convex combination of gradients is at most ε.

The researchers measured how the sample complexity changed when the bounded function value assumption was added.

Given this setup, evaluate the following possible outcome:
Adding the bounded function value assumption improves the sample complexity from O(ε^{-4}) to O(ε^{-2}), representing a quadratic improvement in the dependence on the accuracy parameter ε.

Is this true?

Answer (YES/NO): NO